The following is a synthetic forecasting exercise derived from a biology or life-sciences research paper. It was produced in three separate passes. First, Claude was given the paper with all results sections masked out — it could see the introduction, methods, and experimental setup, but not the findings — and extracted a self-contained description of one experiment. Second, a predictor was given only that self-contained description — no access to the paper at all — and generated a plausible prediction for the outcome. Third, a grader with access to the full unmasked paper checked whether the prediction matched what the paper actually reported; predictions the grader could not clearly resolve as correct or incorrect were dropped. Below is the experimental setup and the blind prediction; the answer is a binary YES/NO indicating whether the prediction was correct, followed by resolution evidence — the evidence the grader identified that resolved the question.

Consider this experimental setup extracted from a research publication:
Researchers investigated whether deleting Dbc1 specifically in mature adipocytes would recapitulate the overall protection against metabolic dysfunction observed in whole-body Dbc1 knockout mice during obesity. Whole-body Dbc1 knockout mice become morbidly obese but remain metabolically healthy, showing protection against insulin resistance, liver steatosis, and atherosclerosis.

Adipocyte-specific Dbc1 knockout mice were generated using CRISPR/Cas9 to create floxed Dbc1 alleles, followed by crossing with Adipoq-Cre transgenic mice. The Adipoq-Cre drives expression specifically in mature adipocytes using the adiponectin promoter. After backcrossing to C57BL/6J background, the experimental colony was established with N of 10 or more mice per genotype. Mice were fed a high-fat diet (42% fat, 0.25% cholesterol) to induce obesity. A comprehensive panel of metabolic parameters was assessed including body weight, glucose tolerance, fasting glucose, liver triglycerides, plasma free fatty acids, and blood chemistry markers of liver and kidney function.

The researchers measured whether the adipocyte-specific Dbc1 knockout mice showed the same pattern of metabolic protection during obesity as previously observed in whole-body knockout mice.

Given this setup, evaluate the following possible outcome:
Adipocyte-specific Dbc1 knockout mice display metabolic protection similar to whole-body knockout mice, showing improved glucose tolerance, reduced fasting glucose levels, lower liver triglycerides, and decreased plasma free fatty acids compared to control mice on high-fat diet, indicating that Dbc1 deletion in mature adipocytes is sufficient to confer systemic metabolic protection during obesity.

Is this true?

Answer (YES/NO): NO